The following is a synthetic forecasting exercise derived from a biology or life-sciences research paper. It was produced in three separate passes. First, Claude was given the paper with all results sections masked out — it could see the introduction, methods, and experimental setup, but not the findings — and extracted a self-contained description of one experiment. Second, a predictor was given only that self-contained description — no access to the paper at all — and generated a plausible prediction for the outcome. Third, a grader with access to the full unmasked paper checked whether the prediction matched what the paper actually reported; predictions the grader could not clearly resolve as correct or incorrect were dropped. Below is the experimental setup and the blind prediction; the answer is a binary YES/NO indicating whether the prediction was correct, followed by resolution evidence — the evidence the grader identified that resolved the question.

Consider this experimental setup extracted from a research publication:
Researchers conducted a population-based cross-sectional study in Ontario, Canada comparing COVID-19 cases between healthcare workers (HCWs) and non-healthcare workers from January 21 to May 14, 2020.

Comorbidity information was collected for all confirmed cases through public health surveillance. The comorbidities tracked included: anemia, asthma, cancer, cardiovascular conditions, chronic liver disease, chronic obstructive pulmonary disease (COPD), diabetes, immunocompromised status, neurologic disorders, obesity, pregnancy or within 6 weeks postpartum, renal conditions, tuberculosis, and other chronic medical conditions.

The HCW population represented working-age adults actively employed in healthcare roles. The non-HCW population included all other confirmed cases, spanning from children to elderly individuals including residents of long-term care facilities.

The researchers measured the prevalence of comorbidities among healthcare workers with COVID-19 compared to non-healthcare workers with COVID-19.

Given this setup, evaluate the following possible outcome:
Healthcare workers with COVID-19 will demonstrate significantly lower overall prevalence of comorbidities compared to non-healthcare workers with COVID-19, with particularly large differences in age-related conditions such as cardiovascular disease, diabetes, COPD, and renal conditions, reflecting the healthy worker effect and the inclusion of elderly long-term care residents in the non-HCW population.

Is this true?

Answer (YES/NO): NO